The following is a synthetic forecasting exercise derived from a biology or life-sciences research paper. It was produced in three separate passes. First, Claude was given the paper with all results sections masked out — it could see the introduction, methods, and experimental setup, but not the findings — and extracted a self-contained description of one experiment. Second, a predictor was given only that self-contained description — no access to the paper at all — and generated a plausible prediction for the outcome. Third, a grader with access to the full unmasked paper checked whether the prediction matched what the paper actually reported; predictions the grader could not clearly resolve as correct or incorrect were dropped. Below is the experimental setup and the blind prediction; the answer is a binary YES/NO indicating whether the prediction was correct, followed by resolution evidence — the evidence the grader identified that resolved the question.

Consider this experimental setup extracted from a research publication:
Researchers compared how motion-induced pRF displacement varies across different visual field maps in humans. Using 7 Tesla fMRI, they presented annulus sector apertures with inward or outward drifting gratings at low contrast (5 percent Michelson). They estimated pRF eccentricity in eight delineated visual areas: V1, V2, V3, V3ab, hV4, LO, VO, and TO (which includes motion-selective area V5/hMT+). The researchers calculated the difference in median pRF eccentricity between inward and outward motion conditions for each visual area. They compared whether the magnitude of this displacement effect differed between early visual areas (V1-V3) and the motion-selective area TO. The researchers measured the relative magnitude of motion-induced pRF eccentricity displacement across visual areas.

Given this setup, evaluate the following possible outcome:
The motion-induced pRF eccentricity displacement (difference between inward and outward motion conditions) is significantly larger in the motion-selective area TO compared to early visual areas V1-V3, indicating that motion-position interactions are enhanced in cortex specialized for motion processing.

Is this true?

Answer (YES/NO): NO